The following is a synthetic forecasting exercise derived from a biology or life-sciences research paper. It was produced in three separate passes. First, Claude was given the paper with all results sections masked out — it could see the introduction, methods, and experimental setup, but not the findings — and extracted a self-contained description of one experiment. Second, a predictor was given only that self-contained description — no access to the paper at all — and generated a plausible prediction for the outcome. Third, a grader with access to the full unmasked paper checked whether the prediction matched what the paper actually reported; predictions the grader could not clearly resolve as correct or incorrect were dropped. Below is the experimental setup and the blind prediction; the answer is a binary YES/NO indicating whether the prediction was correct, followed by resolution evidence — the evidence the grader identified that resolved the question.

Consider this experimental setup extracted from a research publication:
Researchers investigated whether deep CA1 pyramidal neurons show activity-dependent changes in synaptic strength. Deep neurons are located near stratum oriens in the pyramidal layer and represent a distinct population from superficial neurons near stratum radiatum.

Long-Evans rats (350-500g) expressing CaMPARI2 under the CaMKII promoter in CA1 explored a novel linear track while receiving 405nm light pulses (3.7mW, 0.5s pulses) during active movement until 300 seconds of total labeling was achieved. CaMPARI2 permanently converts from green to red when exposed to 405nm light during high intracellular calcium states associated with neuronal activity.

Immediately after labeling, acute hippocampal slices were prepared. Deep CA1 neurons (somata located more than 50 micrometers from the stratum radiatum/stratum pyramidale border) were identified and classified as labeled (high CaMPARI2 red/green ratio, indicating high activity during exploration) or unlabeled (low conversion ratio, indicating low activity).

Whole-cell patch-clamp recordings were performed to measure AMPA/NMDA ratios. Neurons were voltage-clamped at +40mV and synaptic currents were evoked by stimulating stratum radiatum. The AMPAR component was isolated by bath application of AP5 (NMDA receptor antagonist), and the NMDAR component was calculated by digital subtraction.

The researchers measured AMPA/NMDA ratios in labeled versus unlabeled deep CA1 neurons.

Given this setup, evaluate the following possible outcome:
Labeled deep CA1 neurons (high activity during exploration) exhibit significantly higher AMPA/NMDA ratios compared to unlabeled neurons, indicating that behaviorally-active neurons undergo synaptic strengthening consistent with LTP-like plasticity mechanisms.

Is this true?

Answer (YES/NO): NO